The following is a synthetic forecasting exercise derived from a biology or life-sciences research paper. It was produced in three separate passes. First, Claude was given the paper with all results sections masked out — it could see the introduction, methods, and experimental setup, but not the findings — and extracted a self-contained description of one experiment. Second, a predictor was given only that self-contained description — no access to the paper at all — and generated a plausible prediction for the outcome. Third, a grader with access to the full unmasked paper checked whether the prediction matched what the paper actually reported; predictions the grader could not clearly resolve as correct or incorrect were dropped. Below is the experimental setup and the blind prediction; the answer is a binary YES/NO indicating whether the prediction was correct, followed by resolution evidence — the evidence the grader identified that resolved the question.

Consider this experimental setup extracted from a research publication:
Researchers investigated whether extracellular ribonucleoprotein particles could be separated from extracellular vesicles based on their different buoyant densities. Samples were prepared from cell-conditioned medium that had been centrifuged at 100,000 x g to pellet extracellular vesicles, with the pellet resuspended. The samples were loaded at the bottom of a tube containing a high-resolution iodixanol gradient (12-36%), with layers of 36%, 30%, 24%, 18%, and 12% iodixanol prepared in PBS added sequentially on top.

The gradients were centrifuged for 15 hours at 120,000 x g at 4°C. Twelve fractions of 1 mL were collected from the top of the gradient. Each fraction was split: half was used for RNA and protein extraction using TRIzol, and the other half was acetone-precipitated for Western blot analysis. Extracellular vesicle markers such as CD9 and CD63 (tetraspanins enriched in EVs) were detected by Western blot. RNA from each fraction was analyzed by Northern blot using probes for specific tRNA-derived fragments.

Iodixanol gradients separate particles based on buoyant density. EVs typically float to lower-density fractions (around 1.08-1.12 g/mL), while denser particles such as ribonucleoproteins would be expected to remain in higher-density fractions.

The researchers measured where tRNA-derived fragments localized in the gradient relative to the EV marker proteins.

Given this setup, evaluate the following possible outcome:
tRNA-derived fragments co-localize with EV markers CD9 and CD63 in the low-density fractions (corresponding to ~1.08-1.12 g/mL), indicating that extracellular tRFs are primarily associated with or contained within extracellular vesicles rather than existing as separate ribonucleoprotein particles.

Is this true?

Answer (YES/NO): NO